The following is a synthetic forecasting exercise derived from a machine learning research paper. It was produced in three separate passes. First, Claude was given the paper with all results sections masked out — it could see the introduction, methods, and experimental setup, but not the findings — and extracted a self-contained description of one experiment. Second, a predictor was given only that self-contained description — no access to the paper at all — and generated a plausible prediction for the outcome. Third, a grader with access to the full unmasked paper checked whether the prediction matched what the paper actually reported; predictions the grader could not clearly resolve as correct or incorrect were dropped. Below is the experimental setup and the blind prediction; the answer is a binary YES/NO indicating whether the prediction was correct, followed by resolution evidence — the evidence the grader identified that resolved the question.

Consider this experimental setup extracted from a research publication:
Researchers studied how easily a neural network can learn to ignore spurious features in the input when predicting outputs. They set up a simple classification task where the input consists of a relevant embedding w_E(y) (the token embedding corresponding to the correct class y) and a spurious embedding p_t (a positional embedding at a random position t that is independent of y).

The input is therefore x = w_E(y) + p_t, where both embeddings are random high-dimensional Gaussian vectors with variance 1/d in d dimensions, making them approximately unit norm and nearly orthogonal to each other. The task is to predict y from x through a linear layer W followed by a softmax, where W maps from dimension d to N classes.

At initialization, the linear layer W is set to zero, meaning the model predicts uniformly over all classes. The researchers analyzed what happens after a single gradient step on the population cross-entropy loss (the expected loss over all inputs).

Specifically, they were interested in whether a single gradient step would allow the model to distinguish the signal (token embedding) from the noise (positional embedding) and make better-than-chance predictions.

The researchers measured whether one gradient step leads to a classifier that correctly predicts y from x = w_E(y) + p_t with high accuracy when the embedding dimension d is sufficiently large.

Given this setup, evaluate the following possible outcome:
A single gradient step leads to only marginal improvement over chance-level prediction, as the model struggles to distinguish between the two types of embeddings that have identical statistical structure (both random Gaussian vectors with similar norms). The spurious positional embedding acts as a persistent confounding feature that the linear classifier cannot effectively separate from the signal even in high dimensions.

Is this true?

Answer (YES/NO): NO